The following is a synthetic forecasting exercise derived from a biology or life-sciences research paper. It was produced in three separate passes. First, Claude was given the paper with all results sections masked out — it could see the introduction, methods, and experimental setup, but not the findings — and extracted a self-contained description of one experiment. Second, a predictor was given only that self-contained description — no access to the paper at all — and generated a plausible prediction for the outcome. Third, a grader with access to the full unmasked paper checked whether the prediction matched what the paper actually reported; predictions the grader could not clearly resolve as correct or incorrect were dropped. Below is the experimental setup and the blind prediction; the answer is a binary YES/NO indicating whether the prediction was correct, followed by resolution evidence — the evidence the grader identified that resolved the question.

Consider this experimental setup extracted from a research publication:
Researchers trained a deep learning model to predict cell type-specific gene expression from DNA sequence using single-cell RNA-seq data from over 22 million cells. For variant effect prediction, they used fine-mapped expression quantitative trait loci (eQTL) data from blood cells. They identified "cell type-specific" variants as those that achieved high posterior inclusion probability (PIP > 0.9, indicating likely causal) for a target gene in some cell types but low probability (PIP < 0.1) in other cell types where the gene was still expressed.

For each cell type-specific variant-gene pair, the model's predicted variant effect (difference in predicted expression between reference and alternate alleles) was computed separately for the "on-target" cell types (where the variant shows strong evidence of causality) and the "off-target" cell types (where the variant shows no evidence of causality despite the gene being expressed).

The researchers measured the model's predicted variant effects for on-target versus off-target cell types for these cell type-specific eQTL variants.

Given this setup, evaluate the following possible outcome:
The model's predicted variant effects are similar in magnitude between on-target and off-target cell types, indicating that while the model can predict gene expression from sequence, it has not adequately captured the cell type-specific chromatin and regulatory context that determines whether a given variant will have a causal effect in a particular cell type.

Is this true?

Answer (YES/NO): NO